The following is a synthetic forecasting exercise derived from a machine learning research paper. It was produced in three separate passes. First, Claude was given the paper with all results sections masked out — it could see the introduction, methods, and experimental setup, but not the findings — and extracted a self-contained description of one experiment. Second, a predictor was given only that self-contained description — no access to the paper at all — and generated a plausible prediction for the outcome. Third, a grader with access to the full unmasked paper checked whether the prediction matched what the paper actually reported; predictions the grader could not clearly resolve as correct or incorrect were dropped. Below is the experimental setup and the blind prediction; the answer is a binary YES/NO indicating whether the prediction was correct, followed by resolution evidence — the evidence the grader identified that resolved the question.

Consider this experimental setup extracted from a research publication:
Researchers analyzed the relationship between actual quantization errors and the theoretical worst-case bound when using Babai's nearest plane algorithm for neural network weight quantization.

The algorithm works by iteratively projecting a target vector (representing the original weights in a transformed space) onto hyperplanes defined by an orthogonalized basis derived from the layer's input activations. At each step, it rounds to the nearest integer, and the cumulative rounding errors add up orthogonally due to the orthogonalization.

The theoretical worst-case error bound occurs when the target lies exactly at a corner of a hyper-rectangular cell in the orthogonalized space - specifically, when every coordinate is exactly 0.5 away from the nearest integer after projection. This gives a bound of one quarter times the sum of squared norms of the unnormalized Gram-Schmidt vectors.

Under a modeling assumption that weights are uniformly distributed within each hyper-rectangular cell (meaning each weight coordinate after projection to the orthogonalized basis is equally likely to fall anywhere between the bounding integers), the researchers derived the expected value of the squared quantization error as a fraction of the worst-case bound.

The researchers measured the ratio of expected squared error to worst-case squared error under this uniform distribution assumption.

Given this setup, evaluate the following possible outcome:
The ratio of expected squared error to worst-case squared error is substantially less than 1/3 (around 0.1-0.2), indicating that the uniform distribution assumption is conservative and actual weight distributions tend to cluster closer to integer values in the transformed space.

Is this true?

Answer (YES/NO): NO